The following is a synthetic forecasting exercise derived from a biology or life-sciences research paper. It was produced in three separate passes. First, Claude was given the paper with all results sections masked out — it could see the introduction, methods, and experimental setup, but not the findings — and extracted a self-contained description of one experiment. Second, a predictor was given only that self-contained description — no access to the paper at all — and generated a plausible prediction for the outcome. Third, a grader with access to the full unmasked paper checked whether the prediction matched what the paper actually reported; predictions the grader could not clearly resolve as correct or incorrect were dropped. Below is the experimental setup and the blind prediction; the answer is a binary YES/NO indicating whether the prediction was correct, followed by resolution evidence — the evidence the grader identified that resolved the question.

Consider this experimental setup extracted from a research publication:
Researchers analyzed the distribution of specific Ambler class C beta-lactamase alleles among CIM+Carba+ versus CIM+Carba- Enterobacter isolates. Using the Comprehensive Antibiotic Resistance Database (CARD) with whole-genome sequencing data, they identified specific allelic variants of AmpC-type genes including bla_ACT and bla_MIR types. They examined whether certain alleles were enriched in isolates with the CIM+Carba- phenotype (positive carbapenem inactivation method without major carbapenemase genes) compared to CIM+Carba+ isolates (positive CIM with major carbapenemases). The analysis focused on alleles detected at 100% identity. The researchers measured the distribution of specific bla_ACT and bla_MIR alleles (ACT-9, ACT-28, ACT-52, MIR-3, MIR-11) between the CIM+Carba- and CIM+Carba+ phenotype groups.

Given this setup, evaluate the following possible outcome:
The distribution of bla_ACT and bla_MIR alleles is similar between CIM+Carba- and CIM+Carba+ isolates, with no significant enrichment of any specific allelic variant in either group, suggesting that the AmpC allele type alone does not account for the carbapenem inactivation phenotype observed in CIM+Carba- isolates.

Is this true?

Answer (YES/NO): NO